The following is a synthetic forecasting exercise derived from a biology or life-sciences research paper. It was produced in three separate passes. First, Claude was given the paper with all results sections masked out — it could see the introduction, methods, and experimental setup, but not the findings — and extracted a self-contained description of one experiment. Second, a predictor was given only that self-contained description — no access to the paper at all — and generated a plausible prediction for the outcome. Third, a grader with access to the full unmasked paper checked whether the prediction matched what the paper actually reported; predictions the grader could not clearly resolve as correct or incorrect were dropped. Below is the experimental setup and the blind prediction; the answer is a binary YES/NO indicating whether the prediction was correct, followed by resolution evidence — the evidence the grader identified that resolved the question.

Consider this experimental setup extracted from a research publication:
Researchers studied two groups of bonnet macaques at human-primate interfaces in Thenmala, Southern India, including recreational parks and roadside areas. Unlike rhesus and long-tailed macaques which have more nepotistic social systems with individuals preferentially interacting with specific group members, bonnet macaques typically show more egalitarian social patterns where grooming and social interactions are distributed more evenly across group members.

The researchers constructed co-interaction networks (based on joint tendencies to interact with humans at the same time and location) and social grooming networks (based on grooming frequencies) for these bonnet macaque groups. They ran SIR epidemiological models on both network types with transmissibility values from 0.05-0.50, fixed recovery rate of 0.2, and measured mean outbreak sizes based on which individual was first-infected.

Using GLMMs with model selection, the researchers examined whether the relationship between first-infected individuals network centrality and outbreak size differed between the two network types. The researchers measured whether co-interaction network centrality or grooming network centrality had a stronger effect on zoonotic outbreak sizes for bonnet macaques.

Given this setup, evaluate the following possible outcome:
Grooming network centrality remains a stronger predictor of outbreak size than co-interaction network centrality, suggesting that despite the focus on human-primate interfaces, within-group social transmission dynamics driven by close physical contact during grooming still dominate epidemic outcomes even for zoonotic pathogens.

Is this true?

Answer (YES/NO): NO